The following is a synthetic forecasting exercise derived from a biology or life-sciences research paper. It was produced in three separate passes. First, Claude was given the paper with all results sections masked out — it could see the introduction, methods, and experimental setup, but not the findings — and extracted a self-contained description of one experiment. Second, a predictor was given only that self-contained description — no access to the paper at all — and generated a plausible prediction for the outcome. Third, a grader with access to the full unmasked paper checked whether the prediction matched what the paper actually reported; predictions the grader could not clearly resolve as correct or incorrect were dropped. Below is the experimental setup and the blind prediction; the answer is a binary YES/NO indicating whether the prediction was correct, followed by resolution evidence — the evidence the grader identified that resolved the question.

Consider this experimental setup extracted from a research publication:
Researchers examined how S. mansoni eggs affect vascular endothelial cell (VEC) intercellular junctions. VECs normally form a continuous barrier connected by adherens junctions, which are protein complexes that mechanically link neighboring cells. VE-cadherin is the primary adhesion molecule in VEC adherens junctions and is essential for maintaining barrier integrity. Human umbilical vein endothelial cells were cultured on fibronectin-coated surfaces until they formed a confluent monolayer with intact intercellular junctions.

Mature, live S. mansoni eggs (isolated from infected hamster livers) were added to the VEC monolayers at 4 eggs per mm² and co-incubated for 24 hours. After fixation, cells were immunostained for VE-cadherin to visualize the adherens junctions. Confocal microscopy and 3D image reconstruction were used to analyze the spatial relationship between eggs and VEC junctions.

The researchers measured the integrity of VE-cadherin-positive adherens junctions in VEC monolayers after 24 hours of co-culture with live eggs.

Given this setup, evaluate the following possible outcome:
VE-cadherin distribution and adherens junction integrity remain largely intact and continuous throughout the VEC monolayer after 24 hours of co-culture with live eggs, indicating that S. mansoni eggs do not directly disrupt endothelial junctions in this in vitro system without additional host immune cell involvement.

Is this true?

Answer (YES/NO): NO